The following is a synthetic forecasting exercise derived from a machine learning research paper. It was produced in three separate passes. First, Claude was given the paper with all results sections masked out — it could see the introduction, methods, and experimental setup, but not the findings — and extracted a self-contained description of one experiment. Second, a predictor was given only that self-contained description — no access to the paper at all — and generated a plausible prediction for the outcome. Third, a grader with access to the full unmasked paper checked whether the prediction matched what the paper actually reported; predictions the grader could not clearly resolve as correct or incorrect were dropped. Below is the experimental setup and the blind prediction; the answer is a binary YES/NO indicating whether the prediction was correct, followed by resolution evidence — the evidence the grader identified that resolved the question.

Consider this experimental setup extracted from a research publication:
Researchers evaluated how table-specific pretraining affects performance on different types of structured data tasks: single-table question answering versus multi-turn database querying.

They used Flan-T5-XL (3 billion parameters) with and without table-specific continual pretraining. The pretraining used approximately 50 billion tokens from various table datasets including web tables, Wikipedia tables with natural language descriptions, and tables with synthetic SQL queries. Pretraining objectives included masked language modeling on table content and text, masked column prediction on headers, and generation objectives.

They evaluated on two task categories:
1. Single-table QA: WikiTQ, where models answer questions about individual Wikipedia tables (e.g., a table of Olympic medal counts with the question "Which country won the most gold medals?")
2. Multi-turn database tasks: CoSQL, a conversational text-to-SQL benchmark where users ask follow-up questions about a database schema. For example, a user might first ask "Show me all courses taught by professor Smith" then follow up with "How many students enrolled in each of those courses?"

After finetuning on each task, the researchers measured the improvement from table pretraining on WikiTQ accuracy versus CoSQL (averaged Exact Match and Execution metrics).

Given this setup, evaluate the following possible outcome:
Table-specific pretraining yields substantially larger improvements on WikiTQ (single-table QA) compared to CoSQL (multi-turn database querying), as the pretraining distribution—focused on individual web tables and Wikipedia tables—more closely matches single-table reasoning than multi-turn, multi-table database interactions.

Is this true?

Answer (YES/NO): YES